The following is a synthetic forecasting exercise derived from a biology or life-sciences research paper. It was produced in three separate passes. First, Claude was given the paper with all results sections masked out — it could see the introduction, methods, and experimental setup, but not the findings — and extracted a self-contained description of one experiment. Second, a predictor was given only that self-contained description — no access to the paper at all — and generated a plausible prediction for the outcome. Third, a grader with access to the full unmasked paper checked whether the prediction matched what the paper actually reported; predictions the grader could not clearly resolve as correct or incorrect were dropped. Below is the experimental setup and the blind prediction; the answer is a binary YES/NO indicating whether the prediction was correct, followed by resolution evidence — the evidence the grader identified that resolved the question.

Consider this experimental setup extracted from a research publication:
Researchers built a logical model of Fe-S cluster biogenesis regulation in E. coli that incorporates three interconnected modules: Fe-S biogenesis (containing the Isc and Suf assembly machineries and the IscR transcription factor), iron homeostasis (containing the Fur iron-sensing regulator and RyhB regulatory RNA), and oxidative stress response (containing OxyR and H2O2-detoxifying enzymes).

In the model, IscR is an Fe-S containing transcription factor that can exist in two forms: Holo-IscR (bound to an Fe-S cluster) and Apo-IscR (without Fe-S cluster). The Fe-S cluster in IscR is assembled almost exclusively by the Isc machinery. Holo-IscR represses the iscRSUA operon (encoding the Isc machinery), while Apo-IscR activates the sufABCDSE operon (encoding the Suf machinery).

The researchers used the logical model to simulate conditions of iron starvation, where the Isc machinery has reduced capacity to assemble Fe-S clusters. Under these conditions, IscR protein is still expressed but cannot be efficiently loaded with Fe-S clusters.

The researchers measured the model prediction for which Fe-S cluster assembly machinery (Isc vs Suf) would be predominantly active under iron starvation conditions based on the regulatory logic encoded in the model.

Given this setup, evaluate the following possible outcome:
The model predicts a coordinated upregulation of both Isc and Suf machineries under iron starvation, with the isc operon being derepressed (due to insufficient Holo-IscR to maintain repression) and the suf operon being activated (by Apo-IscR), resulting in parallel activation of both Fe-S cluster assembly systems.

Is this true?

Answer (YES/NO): NO